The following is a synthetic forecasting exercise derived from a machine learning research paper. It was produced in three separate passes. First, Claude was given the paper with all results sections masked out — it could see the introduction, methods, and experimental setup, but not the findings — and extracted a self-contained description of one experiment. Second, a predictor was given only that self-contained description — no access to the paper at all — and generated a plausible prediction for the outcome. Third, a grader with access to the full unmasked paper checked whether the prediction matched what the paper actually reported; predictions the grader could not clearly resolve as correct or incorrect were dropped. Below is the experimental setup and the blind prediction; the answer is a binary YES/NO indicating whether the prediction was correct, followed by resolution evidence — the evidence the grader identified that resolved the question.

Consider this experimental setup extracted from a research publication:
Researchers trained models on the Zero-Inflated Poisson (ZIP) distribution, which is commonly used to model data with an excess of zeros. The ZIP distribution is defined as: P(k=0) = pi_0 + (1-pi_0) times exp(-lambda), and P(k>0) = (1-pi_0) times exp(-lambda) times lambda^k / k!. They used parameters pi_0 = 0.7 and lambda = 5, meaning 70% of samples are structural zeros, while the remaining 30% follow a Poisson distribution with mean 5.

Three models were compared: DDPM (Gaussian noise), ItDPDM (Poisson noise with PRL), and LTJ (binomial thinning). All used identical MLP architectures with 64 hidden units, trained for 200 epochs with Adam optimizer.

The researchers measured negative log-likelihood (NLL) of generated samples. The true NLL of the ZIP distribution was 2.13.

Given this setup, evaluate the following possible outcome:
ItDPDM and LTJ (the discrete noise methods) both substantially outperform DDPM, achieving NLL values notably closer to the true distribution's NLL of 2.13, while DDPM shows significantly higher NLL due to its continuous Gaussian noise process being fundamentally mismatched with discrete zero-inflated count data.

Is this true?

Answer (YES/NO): NO